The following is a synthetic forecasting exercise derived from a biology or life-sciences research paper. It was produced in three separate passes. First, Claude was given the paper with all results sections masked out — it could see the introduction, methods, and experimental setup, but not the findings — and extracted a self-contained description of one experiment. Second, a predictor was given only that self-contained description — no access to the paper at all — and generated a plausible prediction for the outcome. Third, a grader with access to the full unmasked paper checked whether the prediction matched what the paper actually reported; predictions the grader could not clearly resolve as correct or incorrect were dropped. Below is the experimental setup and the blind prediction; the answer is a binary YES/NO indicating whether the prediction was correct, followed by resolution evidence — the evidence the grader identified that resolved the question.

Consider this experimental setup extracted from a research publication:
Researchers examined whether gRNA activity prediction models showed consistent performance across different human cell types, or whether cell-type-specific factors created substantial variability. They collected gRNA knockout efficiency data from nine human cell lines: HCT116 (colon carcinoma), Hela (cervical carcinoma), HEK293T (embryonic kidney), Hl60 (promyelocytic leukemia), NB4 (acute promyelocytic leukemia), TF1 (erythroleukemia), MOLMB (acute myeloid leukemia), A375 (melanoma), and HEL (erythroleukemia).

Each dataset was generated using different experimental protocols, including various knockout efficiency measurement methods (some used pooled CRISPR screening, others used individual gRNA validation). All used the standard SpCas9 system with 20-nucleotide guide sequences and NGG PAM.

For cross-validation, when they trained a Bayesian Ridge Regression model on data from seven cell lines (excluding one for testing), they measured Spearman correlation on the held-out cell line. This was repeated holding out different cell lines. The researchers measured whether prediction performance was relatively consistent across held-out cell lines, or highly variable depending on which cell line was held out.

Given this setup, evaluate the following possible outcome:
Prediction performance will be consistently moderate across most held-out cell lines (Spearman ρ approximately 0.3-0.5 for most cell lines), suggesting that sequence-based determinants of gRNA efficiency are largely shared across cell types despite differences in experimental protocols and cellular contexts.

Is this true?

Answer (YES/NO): NO